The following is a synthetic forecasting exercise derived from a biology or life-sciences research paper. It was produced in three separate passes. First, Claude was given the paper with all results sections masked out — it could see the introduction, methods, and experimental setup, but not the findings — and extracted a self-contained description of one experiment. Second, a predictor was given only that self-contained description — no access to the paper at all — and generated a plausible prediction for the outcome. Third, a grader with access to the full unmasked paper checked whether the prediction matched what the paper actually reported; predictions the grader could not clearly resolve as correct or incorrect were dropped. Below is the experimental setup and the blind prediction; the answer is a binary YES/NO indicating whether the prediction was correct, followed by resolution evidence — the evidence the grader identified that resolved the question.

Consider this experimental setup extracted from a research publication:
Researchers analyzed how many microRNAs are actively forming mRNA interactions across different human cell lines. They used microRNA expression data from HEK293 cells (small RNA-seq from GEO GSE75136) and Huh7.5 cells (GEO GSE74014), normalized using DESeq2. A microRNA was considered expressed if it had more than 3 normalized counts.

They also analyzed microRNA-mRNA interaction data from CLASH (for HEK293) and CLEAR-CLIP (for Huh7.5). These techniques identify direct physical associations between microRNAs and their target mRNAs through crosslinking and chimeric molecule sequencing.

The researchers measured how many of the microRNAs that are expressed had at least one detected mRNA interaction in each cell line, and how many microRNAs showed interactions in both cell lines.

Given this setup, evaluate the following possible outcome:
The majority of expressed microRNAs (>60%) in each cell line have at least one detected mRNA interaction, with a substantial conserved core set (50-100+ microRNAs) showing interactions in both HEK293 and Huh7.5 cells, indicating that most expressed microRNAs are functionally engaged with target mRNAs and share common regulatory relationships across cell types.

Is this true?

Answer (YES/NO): YES